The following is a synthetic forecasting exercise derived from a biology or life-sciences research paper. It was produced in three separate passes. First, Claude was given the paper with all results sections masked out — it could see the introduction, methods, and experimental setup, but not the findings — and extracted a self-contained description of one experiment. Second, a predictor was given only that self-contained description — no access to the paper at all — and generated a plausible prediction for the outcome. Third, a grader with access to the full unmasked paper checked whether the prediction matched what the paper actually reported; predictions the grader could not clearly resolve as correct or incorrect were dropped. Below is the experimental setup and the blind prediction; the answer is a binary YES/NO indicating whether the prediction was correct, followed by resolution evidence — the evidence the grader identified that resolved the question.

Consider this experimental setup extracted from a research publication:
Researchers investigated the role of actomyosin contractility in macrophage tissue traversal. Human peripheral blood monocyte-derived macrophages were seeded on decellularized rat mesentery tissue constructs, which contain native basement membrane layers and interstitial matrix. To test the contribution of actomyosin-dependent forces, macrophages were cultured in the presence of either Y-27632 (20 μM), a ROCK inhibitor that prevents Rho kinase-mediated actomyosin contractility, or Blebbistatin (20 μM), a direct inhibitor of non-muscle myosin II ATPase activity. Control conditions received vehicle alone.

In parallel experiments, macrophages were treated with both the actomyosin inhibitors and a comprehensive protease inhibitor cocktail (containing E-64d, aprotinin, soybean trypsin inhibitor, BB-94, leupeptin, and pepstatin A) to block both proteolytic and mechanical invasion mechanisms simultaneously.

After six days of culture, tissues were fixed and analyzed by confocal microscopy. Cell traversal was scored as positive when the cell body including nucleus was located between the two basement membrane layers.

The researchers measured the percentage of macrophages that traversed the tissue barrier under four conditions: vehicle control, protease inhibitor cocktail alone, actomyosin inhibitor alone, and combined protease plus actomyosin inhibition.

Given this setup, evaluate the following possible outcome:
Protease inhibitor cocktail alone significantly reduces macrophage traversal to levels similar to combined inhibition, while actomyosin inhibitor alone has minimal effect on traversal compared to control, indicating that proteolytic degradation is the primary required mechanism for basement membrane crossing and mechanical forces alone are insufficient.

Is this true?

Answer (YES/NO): NO